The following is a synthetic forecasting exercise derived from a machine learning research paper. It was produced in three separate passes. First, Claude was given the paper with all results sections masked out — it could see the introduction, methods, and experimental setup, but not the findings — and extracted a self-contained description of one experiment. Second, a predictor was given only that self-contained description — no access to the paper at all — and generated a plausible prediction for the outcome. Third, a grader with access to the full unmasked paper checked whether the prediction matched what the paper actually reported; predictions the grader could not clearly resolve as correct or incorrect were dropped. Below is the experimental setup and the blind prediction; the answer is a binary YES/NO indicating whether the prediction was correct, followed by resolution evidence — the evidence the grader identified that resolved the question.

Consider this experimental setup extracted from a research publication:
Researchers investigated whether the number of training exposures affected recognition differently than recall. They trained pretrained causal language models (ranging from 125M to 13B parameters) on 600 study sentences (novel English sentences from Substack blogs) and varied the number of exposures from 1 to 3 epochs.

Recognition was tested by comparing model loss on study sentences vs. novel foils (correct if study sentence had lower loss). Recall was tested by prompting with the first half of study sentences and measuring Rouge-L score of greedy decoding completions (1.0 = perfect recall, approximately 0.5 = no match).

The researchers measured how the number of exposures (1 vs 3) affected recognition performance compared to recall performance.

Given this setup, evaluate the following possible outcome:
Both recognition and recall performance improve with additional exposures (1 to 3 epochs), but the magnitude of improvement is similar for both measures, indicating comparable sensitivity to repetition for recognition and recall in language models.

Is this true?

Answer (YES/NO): NO